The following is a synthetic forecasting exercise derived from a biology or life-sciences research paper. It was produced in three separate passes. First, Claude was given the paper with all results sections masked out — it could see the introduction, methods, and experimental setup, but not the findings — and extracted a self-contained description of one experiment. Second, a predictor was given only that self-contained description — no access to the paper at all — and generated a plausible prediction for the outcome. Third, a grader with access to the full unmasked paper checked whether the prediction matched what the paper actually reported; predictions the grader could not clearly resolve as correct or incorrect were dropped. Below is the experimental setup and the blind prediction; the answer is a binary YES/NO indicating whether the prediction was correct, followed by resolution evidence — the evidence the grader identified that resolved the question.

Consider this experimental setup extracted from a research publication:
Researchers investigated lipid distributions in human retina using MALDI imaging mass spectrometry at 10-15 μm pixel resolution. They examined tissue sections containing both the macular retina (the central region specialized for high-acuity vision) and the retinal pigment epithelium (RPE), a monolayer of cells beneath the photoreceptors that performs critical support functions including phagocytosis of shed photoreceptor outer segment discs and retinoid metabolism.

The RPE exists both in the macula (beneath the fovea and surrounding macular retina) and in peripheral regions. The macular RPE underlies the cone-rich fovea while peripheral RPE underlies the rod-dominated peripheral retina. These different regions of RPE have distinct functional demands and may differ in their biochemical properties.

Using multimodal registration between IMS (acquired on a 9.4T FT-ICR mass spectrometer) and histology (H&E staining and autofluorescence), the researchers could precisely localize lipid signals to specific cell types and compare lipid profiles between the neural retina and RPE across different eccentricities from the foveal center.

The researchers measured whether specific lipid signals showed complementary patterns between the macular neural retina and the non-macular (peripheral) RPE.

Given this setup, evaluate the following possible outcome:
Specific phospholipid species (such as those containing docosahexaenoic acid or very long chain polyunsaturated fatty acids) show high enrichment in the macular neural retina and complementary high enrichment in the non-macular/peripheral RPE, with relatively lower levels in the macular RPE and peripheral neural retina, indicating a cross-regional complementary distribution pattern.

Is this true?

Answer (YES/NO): NO